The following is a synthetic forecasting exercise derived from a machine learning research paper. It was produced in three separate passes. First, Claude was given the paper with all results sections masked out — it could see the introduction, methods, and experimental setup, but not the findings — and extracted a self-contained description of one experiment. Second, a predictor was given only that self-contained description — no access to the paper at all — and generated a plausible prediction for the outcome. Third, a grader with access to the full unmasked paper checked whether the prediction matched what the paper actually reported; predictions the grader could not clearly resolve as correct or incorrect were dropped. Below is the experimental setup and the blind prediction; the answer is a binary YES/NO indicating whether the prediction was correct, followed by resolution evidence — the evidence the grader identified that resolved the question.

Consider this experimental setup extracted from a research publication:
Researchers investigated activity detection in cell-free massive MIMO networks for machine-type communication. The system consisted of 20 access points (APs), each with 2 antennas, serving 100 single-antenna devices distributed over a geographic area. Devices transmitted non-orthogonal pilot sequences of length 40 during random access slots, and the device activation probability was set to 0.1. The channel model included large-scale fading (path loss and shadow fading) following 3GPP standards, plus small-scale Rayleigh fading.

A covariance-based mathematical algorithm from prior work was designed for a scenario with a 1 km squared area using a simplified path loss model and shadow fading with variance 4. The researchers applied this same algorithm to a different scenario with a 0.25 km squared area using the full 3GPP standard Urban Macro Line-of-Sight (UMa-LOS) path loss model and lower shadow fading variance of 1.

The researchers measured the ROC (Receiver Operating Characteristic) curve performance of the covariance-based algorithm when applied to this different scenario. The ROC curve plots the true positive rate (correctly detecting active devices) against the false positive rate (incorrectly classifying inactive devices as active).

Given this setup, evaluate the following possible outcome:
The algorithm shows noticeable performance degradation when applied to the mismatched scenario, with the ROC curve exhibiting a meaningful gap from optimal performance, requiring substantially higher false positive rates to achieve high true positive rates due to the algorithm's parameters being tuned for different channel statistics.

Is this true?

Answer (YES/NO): NO